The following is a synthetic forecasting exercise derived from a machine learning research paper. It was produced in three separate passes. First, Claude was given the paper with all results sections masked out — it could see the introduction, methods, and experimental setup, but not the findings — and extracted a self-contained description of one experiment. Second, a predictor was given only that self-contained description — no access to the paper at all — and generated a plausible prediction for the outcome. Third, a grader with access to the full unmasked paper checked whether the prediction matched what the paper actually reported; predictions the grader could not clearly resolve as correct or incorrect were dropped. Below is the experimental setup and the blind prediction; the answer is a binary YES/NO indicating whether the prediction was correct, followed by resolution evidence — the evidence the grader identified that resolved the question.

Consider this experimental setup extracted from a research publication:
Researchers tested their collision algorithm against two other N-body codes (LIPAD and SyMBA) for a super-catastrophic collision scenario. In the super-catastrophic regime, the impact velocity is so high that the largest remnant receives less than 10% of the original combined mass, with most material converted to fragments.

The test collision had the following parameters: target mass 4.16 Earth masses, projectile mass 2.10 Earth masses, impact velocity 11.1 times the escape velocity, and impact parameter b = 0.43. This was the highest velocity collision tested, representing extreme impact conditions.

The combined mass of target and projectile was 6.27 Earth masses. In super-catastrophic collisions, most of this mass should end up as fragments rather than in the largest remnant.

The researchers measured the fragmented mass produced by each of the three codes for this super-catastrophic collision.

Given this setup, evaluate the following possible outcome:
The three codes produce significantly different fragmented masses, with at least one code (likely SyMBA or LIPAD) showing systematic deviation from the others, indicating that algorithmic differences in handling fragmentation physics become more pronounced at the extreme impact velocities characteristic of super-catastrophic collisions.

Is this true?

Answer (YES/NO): NO